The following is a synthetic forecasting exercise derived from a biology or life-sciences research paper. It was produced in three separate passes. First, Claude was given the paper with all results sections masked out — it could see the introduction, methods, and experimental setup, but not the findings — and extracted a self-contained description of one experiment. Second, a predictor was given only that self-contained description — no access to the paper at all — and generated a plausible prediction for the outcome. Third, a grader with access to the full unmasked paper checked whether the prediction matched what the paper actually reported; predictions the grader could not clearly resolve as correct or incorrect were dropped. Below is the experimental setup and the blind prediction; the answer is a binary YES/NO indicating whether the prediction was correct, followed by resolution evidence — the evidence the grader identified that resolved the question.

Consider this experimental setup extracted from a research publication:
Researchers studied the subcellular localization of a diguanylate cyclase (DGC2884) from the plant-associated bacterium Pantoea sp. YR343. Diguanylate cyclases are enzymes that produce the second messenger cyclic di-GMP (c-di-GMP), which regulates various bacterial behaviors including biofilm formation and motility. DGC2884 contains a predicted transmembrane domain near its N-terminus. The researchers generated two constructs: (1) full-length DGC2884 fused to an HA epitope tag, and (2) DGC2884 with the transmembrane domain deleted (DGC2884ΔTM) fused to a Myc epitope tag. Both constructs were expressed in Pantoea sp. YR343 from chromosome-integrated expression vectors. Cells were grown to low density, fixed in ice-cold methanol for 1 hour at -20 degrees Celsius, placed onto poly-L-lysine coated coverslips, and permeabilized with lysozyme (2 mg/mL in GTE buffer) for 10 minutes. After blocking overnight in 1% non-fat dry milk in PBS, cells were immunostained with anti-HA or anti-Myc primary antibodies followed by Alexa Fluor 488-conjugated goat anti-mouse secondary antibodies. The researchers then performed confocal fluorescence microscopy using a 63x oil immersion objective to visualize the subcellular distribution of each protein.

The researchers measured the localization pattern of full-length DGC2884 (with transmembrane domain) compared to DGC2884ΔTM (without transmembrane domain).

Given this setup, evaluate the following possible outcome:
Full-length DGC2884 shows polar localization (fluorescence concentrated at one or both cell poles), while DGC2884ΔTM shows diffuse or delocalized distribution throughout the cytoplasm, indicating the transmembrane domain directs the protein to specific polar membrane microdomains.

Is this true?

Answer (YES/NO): NO